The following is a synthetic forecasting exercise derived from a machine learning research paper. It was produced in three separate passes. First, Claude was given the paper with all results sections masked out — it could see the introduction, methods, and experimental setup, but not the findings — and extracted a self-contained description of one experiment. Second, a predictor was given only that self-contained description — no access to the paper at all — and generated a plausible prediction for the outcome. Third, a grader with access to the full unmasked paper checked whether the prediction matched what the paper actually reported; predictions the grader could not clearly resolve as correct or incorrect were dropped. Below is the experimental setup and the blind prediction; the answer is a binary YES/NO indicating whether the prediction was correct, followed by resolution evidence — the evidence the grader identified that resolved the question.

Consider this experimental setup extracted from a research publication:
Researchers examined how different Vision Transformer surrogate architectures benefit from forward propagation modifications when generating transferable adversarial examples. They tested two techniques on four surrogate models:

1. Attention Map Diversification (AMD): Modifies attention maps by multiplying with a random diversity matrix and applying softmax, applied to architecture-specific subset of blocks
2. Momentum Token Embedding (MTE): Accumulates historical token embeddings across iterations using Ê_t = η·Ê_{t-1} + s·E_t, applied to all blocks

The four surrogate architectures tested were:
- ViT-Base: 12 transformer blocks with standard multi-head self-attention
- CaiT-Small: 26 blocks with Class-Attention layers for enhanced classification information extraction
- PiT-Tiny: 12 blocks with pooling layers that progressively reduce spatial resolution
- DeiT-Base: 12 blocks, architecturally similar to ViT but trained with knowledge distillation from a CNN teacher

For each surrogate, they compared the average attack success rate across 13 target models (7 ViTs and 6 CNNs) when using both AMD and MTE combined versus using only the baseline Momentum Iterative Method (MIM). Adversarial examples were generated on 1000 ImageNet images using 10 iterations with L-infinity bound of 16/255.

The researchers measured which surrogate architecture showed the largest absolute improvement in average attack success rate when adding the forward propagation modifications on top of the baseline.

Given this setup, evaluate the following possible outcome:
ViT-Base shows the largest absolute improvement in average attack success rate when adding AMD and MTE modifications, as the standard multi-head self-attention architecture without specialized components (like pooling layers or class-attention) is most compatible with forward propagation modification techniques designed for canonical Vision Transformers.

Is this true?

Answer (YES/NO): YES